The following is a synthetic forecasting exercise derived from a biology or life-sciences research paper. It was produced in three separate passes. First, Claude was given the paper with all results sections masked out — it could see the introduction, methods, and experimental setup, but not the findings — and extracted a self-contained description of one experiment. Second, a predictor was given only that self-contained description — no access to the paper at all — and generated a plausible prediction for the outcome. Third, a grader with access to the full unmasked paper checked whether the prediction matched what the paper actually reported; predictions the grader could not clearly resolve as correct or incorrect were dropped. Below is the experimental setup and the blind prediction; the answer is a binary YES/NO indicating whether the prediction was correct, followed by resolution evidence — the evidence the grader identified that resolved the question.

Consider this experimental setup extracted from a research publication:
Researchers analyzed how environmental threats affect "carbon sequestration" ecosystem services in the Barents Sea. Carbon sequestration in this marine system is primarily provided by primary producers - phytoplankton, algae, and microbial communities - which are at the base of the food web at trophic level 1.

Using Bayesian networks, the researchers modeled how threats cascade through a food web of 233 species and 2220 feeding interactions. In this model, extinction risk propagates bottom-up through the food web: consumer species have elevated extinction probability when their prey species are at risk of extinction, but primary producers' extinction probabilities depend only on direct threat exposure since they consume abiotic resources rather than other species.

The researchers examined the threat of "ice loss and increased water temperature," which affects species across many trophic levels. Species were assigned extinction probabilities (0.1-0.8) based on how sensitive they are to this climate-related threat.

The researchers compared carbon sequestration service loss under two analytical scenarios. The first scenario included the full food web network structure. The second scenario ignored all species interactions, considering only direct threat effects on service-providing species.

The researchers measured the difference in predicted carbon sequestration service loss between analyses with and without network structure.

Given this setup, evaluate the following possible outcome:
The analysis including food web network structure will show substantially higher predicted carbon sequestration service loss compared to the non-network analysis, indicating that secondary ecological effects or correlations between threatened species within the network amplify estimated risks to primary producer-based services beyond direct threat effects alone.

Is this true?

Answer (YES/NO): NO